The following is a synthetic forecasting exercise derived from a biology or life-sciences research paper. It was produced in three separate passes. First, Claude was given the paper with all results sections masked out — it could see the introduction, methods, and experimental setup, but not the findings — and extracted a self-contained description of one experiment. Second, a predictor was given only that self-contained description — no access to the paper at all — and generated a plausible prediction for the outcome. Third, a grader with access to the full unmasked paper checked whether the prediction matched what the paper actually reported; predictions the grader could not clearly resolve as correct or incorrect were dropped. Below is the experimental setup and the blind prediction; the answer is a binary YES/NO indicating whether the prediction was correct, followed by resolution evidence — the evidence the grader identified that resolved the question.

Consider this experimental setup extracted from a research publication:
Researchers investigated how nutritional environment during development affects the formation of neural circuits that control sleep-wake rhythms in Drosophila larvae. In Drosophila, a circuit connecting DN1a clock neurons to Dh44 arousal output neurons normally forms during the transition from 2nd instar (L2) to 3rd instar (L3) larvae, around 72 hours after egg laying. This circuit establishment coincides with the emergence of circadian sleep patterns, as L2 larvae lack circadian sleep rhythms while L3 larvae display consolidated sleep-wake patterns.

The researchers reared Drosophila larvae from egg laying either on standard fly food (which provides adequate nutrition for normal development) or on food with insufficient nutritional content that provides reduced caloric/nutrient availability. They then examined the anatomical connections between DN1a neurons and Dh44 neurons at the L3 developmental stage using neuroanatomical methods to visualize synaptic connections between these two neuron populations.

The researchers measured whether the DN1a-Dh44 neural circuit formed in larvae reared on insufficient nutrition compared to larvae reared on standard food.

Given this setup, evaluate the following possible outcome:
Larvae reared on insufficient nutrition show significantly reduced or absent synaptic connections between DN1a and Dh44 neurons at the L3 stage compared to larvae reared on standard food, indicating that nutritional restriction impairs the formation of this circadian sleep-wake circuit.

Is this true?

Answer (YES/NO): NO